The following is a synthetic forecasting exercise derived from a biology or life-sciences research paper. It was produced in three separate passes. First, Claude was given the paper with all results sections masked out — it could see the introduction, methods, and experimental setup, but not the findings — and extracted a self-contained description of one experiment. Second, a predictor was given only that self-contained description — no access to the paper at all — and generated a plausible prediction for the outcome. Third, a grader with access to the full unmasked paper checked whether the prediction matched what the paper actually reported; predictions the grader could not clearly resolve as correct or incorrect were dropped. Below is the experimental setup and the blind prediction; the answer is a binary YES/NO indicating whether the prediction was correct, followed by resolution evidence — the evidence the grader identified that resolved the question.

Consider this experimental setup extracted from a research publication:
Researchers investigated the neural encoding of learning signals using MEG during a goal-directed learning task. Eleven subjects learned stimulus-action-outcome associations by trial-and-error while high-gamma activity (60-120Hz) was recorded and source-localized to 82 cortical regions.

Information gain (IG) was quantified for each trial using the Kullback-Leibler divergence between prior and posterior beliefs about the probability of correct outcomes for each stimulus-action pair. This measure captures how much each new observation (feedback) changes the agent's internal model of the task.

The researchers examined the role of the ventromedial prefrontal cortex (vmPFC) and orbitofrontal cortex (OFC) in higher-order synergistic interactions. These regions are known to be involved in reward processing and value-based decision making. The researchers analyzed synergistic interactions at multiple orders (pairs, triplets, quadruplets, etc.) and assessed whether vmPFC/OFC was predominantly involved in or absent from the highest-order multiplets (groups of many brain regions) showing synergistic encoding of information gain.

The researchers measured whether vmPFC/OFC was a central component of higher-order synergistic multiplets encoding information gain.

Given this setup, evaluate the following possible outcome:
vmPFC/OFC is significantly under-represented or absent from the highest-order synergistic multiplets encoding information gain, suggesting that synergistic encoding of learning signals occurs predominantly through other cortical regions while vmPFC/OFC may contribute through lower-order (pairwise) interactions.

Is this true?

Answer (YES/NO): NO